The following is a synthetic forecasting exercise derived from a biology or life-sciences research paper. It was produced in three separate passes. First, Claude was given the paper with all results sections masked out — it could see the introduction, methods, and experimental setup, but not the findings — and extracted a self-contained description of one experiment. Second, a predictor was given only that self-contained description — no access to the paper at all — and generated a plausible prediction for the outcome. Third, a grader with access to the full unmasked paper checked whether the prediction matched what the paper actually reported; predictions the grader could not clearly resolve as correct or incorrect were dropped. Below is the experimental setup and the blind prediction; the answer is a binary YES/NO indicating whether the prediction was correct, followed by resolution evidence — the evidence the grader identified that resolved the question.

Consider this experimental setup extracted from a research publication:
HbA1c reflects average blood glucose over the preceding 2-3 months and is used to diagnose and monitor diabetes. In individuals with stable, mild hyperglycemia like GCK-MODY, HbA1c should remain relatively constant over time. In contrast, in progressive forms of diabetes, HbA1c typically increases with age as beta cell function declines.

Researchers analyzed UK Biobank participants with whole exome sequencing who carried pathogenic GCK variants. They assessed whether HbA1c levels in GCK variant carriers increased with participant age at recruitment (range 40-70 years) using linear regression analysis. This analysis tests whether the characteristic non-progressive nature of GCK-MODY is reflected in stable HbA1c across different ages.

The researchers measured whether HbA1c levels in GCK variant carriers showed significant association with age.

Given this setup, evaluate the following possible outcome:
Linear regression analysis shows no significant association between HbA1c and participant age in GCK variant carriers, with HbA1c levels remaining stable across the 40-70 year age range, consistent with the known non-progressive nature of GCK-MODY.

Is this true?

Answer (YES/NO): NO